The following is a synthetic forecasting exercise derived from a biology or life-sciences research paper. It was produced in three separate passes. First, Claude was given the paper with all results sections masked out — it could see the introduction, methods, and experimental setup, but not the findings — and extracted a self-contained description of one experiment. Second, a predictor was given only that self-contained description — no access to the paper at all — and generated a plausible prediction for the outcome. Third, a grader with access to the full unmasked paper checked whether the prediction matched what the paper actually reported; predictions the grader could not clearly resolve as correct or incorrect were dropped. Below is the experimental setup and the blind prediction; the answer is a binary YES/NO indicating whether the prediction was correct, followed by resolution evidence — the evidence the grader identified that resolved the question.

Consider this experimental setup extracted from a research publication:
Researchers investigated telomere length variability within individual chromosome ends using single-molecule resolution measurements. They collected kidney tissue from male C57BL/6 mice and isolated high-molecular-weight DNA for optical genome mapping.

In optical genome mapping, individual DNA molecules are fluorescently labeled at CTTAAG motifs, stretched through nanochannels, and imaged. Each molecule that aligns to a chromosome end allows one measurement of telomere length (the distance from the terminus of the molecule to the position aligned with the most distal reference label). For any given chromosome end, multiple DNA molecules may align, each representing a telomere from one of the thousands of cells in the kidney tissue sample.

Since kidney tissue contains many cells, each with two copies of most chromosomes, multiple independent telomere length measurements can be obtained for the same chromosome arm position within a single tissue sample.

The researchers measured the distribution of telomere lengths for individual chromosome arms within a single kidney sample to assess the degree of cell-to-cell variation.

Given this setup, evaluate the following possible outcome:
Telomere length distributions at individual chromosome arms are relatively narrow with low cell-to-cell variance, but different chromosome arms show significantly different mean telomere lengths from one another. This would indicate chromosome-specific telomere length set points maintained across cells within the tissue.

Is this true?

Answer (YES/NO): NO